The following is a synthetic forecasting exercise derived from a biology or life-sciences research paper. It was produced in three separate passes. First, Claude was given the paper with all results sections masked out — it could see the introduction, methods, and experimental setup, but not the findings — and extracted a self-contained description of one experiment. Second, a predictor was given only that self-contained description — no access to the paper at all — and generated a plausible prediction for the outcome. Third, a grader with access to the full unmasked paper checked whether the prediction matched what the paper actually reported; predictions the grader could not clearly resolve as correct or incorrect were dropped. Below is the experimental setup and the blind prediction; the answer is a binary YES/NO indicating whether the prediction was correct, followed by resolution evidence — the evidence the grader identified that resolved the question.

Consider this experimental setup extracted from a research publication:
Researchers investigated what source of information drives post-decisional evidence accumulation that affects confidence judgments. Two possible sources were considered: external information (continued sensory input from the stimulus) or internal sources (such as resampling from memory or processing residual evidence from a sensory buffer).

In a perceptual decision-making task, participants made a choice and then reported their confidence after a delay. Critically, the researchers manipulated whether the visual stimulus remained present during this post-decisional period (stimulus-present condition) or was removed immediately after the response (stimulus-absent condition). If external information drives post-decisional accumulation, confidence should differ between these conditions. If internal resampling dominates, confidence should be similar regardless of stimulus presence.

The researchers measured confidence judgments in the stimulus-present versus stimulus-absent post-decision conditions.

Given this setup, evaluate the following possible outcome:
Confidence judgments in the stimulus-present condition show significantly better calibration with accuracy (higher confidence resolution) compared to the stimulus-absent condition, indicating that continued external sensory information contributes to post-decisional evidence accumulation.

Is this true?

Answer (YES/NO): NO